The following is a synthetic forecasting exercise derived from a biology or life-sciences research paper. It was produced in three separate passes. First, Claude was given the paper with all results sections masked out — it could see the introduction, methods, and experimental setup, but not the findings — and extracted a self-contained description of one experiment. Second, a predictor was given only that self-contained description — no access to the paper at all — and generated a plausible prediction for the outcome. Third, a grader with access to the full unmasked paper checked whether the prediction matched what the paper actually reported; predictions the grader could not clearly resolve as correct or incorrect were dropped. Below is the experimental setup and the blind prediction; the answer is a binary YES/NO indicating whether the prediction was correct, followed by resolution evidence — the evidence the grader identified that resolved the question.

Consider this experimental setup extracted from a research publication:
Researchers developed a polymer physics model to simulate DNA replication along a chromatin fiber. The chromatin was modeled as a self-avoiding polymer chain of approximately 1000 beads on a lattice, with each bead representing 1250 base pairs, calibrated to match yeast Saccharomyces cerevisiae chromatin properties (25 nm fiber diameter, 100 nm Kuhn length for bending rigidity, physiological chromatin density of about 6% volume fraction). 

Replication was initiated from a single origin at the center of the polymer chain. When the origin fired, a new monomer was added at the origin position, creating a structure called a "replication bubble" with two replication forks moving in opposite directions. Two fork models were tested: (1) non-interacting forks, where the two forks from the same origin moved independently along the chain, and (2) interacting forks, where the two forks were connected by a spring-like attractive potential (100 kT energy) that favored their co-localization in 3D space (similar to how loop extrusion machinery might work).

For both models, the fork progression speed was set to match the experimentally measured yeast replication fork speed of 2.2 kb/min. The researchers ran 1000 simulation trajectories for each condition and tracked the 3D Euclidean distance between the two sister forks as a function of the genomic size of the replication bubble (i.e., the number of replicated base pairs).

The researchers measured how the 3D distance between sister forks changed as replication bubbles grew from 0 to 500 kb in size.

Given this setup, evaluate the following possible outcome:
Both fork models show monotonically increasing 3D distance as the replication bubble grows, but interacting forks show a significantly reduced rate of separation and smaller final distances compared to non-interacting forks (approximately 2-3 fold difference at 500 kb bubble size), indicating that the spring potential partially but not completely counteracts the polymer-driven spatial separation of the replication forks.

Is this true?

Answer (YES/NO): NO